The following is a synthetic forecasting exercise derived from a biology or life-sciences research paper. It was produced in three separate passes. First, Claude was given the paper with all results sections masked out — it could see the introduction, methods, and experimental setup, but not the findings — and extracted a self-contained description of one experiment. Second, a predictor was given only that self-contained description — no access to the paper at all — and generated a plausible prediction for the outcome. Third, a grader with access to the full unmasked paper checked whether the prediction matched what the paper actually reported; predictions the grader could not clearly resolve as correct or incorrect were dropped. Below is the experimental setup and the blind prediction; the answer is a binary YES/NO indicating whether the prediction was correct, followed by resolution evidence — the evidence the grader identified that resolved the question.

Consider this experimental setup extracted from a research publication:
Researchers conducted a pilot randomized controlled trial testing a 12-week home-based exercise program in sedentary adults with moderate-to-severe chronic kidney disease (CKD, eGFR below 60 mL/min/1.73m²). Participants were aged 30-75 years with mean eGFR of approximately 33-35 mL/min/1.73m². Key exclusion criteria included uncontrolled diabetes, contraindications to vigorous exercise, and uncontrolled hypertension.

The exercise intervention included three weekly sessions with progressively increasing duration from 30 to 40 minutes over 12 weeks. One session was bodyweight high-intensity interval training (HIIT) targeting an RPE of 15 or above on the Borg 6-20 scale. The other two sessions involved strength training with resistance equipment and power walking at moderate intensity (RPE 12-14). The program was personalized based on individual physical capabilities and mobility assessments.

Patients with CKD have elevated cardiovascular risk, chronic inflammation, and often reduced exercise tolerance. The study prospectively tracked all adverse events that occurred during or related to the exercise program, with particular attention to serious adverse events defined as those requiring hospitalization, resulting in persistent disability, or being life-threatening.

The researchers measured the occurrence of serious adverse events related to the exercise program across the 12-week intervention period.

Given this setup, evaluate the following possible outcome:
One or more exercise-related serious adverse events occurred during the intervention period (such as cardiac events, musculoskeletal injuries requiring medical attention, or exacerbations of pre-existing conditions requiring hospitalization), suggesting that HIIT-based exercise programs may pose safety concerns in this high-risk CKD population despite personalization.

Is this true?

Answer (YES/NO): NO